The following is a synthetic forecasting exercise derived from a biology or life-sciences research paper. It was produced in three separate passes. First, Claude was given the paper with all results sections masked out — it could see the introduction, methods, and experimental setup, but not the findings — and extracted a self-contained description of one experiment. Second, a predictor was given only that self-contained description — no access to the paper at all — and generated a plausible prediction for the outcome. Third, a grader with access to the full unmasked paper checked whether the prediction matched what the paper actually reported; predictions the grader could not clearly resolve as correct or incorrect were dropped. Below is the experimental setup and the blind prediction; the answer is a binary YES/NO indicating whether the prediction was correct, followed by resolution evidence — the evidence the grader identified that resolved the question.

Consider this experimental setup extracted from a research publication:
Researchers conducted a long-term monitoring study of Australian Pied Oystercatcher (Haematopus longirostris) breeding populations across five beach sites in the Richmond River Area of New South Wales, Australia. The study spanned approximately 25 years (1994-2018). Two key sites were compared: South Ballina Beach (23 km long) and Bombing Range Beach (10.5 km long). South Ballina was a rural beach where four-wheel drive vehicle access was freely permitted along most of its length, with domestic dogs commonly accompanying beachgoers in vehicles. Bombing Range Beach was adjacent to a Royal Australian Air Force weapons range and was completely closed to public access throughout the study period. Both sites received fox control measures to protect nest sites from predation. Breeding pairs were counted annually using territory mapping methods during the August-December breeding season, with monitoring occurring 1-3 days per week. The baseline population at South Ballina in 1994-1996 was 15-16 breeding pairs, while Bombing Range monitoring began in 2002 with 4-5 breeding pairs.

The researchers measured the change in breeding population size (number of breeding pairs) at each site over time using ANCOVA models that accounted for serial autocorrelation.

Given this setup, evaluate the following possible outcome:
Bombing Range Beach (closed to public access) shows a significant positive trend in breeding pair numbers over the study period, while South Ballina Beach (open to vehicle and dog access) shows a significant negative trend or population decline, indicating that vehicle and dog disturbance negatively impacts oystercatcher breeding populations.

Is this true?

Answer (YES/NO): YES